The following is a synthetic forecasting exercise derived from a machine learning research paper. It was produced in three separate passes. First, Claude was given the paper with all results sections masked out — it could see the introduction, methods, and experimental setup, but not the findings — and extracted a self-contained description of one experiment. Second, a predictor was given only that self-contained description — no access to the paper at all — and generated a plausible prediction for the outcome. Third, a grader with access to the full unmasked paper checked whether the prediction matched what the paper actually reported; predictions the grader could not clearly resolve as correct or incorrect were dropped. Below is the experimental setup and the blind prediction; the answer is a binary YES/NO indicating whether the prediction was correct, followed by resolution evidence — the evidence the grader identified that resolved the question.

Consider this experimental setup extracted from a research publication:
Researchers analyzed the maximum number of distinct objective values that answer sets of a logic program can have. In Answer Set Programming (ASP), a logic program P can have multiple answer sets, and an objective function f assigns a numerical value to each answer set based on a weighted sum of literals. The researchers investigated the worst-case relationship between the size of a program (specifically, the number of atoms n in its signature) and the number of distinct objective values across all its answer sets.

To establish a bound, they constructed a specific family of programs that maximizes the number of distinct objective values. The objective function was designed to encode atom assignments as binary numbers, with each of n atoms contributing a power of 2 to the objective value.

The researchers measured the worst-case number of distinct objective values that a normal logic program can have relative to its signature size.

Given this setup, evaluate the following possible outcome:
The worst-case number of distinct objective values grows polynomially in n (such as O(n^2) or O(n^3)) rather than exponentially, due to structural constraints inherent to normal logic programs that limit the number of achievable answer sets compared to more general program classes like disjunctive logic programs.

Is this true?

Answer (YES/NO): NO